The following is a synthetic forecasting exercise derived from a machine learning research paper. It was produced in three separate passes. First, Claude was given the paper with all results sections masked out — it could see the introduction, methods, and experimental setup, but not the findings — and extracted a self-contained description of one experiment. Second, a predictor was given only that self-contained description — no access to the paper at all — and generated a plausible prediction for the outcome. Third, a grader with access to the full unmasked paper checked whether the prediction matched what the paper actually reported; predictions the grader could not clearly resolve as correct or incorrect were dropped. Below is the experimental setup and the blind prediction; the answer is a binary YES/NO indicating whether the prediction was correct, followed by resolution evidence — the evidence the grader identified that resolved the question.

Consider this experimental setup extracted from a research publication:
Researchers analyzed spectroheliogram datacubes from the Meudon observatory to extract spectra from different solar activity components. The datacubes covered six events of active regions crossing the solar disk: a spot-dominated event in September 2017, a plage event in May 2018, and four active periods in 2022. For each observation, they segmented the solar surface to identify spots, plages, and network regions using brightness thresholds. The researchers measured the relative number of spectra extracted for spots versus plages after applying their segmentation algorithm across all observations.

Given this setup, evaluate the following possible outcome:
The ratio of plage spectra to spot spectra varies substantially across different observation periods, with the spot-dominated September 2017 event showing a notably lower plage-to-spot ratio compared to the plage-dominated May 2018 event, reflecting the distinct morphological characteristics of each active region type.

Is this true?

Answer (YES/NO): YES